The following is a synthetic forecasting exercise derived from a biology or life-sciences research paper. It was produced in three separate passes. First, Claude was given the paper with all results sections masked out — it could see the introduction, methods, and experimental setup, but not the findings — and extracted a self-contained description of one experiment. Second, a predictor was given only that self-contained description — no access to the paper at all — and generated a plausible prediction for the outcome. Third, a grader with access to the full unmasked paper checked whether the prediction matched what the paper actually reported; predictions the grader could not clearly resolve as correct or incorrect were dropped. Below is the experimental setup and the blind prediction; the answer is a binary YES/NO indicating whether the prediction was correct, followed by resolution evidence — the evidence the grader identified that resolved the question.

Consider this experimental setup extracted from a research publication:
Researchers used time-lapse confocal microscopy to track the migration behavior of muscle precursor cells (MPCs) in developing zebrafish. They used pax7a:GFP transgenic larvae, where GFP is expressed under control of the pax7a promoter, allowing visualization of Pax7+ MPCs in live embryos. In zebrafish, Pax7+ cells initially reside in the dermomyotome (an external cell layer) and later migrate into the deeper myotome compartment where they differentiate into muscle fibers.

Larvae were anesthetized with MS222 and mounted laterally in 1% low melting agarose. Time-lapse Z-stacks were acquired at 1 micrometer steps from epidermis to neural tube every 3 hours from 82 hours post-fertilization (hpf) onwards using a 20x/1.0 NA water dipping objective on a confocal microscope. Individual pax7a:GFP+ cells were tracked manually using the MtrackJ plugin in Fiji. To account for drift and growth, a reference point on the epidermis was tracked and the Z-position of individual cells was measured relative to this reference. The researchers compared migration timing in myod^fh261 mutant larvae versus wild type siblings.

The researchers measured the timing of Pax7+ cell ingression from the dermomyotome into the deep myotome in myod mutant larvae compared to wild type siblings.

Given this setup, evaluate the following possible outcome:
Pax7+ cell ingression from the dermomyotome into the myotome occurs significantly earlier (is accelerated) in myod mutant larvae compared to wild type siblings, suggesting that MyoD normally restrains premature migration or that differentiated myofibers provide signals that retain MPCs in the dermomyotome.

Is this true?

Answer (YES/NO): YES